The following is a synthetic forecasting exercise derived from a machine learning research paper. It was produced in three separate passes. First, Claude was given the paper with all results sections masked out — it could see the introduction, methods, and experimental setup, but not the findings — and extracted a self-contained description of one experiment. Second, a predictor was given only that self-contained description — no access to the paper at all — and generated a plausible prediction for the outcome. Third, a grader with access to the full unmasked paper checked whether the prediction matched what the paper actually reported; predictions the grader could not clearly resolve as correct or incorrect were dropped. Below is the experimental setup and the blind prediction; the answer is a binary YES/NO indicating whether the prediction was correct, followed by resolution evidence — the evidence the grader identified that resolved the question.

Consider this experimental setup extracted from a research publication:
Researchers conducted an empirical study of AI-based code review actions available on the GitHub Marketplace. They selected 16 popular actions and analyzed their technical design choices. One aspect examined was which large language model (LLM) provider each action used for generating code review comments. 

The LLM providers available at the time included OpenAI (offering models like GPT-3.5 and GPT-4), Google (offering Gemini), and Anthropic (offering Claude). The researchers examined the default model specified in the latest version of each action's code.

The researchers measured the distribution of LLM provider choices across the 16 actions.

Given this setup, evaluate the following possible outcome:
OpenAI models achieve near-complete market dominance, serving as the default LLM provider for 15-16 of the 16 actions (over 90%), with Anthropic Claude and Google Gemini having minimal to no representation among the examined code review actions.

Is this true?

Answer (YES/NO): NO